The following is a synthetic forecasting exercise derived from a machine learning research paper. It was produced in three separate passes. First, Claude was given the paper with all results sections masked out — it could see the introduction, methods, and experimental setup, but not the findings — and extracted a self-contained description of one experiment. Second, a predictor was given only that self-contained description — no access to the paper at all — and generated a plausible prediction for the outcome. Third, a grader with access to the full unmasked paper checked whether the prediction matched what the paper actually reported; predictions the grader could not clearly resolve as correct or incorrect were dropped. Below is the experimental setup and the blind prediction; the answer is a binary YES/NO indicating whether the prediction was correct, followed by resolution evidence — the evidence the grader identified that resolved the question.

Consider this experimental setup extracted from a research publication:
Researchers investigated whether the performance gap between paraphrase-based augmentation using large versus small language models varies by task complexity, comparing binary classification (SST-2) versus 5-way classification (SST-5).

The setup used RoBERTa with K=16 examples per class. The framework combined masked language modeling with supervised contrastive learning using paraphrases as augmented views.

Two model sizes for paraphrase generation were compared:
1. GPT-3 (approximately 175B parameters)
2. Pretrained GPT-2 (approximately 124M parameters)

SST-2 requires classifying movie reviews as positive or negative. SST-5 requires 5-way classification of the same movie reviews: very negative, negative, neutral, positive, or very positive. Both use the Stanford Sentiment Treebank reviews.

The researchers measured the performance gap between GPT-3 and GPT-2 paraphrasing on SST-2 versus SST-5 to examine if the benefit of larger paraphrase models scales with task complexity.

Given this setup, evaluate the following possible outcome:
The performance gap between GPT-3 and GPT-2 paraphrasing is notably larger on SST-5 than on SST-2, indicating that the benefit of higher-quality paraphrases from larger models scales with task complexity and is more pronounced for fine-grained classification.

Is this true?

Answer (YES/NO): NO